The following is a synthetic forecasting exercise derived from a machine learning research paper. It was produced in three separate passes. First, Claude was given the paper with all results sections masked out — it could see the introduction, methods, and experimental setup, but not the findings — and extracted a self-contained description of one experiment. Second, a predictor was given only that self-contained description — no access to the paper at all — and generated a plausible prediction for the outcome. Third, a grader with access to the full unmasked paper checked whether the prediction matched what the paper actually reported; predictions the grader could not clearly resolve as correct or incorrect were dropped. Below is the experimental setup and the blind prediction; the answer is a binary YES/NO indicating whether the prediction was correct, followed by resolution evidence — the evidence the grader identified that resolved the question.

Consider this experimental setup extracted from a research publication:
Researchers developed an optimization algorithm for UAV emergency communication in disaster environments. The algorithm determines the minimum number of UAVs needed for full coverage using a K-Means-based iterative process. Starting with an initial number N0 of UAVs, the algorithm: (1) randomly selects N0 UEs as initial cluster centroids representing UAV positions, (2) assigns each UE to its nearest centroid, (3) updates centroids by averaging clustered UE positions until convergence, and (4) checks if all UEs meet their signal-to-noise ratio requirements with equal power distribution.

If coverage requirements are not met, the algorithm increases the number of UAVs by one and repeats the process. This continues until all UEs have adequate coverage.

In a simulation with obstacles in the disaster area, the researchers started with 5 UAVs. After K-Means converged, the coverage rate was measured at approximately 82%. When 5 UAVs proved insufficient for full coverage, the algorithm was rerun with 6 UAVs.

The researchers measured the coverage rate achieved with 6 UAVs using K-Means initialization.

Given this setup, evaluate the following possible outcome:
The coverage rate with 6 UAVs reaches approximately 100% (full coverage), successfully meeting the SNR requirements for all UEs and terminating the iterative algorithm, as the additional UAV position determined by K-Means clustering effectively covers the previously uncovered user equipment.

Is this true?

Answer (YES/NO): YES